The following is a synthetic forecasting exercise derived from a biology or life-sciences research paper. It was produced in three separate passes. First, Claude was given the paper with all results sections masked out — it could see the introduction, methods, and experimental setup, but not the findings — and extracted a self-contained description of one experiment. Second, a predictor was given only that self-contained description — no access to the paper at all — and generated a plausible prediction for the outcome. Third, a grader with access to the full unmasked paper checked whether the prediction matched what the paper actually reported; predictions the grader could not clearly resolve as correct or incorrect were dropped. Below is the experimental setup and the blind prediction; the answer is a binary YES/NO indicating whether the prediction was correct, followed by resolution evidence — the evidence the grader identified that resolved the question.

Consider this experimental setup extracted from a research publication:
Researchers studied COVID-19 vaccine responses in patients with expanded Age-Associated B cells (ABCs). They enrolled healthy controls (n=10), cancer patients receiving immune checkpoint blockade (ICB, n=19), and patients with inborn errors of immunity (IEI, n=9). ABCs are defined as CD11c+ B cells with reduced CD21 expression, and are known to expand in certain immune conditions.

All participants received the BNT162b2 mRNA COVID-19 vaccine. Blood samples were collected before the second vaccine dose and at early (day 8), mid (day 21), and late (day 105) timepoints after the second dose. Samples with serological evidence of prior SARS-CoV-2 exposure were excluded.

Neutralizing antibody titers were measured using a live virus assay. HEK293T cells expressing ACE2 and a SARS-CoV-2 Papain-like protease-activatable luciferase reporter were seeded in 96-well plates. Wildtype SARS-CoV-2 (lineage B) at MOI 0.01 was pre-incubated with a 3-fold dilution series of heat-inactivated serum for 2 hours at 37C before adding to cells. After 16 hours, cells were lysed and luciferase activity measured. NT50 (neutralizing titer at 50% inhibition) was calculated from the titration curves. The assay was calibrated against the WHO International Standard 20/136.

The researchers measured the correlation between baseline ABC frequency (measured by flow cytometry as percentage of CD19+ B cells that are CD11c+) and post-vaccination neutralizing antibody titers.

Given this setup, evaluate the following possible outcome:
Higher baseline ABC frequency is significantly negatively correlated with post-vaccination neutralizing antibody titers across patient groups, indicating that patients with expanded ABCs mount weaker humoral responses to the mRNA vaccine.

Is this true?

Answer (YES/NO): YES